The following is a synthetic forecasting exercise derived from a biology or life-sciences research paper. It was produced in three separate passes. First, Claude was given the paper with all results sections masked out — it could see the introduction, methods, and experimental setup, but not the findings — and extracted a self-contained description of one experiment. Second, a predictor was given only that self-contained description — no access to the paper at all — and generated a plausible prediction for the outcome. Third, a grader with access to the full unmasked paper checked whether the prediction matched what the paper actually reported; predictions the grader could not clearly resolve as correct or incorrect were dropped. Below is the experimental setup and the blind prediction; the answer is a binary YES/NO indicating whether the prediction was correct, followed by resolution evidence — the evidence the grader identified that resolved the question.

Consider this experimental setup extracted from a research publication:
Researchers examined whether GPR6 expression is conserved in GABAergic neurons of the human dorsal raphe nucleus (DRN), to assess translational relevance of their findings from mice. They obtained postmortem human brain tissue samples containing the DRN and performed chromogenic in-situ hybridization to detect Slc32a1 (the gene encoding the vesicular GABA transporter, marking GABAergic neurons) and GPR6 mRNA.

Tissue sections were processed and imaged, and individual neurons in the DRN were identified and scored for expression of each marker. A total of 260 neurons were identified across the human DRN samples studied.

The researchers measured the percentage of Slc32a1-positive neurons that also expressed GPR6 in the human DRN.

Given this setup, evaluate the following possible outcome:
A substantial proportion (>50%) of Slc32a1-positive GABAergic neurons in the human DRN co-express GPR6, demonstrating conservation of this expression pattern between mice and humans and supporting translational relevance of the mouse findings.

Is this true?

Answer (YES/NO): NO